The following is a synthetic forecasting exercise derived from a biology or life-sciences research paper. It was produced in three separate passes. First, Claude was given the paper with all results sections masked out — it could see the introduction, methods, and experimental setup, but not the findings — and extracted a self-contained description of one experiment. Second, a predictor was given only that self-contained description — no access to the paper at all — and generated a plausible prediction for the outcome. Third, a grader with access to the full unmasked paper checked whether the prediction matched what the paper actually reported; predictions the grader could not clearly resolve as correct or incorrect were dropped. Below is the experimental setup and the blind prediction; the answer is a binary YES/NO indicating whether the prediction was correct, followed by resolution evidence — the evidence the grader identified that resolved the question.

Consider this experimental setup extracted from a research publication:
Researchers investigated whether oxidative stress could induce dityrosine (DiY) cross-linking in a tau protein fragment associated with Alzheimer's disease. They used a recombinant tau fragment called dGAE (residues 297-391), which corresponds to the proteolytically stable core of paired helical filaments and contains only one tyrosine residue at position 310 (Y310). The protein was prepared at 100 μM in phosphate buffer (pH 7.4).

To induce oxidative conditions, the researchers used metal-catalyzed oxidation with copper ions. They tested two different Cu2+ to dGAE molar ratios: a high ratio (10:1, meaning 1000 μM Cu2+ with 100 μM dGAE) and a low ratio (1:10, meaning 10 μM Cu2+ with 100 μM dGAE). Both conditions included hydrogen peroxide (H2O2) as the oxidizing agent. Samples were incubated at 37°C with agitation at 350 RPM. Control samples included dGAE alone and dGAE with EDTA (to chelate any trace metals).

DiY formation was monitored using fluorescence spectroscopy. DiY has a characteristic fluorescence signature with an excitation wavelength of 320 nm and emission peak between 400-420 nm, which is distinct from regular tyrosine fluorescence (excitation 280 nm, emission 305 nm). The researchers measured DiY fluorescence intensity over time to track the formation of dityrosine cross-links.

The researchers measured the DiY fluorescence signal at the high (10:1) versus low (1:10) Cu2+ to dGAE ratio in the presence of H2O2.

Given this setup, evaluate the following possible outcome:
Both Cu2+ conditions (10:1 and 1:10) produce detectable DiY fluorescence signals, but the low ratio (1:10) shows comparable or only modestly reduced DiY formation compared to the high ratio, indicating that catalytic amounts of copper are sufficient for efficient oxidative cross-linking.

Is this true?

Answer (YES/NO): NO